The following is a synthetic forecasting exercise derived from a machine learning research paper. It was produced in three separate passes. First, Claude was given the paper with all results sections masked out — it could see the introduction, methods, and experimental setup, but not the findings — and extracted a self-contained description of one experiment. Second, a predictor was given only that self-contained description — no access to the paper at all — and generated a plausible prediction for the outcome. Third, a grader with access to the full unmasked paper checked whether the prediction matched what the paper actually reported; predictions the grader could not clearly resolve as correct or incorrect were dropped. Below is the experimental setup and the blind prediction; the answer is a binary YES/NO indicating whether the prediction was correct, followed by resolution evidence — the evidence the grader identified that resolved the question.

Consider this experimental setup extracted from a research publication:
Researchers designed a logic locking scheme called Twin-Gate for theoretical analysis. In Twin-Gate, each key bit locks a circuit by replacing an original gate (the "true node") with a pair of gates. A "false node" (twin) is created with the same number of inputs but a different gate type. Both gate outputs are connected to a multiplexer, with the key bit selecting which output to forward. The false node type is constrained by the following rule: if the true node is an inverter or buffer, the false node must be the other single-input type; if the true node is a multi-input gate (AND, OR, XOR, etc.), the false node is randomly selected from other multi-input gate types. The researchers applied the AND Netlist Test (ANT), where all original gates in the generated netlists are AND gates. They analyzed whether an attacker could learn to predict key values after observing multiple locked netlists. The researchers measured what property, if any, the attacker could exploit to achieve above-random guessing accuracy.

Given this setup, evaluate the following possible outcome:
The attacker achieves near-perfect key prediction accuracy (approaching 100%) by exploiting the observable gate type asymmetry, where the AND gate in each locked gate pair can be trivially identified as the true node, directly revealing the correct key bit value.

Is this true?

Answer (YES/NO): YES